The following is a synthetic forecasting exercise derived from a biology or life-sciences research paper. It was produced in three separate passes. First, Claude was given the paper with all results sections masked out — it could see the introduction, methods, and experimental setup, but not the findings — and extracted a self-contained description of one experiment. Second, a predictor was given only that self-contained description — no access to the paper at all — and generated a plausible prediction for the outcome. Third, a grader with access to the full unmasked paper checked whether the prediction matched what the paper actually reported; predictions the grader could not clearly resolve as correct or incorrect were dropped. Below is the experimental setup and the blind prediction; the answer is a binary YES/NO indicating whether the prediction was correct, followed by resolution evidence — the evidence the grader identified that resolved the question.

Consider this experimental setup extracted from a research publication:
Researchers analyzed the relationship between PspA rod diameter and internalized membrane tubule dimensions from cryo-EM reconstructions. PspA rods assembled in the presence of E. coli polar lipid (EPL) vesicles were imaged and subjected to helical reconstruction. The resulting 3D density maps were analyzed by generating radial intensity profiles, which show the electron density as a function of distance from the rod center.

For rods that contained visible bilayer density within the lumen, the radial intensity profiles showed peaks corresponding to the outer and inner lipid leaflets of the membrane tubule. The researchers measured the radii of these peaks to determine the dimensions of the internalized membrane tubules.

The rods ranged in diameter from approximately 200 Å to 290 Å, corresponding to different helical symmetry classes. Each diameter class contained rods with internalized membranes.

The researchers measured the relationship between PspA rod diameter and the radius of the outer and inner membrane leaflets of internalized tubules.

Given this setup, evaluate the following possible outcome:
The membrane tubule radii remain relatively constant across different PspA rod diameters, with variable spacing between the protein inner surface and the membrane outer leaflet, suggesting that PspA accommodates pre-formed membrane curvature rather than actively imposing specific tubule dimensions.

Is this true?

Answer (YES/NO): NO